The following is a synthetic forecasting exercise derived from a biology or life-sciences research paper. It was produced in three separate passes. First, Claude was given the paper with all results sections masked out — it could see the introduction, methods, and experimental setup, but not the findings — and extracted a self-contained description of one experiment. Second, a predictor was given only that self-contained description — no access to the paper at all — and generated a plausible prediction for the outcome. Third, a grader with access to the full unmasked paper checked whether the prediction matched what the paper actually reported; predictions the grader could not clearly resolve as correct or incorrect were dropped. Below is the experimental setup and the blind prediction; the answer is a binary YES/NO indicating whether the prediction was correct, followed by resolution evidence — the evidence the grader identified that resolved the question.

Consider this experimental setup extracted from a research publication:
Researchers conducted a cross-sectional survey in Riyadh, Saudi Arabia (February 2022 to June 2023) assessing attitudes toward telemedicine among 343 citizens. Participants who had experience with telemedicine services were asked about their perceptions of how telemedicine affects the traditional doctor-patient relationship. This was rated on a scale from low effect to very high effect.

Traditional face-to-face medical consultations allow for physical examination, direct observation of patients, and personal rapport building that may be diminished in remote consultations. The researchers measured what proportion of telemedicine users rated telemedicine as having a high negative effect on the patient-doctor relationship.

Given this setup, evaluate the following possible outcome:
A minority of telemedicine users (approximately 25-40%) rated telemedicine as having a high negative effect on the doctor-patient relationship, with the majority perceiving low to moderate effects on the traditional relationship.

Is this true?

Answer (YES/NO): YES